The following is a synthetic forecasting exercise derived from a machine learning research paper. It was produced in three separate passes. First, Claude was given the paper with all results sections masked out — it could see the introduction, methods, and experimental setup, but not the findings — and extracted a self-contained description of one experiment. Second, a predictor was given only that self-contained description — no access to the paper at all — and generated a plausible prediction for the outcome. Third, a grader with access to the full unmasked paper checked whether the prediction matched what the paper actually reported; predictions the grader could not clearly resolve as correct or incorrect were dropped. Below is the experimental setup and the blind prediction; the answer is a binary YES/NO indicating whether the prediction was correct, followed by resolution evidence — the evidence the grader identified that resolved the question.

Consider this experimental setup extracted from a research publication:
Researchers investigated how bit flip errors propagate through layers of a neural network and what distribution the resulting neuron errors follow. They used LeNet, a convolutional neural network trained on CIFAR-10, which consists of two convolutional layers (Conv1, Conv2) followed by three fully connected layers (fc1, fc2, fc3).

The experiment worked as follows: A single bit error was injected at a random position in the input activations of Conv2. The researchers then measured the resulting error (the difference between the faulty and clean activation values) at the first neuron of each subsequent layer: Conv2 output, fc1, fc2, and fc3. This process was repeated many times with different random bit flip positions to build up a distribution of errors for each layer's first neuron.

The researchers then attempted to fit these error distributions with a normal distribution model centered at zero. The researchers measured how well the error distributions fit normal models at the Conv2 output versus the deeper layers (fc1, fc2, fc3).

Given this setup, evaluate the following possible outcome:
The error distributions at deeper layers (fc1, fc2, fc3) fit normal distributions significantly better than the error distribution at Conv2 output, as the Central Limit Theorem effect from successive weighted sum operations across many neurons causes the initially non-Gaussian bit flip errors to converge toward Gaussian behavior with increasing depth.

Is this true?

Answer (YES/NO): YES